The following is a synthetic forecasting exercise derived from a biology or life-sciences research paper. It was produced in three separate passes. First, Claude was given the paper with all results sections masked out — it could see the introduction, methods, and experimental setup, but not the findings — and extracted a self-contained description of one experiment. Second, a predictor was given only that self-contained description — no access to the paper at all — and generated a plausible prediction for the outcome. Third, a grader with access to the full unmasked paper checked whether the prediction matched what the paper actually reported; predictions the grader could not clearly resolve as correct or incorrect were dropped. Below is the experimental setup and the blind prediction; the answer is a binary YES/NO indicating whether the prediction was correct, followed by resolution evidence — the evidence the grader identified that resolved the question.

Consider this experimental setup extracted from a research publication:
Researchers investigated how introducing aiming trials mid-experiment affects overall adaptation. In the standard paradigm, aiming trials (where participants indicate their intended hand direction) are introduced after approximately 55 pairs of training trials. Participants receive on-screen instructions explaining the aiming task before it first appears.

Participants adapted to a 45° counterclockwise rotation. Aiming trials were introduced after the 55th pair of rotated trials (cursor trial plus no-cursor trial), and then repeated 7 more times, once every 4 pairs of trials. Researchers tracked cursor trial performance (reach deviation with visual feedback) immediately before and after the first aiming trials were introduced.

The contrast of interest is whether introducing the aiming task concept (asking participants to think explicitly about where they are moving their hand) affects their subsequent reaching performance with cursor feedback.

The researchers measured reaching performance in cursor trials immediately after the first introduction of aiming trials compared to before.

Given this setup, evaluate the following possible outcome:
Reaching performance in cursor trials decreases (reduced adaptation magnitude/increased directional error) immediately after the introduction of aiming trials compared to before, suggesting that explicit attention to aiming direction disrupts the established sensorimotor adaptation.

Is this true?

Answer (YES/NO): YES